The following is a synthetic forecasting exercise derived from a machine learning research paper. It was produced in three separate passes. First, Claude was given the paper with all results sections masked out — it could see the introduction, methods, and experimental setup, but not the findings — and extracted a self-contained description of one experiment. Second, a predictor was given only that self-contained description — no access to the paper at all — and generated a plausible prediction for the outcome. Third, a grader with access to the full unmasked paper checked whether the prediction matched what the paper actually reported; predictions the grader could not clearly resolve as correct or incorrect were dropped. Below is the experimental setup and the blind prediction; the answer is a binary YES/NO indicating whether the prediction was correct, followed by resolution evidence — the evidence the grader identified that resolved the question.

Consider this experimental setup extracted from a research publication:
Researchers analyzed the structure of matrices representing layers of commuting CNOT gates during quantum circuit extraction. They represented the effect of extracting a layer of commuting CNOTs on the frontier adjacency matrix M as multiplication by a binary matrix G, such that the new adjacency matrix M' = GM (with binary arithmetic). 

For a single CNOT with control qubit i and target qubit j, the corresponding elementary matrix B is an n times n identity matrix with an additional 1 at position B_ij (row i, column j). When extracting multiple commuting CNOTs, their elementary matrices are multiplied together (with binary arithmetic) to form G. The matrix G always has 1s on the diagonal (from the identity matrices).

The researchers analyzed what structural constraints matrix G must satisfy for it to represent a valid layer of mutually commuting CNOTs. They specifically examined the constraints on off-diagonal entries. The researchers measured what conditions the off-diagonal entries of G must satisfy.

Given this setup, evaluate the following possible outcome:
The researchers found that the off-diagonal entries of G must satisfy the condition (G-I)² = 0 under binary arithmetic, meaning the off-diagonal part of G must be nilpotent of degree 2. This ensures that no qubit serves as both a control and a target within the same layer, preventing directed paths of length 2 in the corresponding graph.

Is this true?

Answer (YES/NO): NO